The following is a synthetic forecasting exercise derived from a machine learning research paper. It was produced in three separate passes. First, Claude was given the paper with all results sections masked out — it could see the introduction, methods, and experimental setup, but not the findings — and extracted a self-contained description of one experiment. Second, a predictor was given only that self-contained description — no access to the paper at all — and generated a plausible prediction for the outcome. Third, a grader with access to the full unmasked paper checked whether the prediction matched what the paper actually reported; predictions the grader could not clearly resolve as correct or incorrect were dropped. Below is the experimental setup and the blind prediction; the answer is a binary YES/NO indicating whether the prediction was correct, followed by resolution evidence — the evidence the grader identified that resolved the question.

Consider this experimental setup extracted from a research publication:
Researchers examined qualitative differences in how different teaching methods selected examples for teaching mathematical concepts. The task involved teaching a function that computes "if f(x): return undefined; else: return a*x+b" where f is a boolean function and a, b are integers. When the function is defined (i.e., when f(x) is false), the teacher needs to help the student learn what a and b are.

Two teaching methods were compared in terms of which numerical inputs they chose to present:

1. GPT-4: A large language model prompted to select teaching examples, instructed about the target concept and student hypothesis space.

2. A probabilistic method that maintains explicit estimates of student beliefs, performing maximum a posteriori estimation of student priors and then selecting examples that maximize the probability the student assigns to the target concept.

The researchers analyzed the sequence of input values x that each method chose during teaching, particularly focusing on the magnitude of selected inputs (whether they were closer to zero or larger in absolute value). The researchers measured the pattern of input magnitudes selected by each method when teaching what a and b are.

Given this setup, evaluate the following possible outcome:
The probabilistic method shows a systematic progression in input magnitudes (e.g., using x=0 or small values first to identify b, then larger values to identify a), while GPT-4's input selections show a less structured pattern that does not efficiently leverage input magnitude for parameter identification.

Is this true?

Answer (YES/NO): NO